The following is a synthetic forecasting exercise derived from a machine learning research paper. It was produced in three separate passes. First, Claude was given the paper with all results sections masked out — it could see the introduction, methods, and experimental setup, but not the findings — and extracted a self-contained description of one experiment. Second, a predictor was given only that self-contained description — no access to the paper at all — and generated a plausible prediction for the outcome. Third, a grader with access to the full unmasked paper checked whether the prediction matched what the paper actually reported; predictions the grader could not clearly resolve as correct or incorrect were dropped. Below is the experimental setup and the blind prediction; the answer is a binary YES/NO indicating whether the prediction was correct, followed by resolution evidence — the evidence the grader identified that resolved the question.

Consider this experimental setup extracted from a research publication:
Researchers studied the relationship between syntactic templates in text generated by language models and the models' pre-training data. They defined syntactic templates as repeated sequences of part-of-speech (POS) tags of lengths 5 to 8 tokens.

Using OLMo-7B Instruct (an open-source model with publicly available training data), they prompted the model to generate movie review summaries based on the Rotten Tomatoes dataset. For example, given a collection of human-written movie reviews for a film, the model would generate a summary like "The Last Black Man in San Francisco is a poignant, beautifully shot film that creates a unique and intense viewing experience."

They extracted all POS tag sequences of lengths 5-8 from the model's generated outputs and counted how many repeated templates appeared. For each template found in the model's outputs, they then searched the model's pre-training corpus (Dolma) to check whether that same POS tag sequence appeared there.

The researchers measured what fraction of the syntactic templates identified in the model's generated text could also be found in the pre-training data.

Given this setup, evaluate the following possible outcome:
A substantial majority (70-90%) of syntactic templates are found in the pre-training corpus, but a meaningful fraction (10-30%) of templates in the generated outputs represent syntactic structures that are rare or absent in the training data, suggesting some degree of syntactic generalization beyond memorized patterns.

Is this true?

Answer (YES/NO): YES